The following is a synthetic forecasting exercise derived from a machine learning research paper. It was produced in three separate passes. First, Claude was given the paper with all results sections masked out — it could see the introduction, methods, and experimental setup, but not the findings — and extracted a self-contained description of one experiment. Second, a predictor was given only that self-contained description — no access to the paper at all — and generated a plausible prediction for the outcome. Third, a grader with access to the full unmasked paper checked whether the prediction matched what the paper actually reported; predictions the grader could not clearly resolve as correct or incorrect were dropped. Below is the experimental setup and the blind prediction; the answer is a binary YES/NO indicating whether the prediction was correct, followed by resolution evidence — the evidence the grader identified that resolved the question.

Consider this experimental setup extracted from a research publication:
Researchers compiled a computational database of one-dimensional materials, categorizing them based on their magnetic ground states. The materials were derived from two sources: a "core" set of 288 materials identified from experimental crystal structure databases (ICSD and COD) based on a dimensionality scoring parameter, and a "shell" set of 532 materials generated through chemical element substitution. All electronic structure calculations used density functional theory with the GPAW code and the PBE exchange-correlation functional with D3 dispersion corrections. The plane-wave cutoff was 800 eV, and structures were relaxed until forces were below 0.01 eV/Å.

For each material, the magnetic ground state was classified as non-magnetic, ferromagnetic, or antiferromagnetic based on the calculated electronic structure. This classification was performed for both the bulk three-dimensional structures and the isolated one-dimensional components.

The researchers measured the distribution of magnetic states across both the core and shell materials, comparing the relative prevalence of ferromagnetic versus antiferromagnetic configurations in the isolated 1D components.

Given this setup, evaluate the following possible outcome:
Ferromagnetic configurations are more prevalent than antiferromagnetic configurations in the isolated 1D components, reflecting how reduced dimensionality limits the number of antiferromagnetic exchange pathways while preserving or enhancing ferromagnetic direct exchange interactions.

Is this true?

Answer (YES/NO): YES